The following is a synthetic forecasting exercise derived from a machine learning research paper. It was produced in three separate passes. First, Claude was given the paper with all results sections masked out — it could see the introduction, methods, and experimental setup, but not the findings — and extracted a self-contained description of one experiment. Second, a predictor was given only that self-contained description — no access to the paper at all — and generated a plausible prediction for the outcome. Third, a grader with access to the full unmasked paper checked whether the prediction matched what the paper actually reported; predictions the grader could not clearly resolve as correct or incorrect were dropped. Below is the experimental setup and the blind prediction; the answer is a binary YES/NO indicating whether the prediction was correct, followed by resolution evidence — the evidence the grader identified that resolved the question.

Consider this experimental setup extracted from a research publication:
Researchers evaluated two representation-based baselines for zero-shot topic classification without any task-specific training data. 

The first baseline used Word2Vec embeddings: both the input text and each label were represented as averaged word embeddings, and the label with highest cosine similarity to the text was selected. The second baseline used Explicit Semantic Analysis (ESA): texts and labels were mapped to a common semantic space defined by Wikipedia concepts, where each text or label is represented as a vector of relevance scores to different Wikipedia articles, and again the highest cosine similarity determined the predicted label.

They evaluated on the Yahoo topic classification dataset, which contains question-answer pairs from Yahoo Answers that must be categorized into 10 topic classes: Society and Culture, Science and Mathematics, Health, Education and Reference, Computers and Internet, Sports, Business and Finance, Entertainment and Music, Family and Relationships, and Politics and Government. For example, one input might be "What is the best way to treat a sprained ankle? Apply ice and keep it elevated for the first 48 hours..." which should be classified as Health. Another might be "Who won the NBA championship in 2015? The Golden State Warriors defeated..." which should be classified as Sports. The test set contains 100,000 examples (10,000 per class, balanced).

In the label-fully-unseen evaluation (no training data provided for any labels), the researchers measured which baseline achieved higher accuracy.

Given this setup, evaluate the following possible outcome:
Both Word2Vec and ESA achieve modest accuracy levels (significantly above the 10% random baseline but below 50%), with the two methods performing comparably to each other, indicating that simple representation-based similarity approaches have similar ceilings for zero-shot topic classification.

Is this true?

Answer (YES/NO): NO